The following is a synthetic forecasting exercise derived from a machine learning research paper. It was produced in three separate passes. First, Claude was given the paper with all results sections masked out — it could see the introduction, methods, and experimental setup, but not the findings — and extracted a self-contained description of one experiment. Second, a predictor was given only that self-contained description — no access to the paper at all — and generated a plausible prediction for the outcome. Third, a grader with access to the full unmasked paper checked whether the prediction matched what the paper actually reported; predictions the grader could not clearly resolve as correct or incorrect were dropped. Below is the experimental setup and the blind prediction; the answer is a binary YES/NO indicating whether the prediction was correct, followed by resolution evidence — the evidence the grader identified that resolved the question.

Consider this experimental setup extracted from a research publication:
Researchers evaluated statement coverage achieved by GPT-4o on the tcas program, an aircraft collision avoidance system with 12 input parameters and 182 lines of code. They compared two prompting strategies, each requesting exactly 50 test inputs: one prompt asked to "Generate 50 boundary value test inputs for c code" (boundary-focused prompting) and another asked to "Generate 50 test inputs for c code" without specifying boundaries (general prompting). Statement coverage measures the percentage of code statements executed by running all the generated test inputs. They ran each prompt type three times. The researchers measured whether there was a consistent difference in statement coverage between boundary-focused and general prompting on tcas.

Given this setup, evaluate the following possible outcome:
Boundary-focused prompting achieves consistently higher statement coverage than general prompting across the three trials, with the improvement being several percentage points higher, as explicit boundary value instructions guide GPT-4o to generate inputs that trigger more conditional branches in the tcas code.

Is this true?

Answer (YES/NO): NO